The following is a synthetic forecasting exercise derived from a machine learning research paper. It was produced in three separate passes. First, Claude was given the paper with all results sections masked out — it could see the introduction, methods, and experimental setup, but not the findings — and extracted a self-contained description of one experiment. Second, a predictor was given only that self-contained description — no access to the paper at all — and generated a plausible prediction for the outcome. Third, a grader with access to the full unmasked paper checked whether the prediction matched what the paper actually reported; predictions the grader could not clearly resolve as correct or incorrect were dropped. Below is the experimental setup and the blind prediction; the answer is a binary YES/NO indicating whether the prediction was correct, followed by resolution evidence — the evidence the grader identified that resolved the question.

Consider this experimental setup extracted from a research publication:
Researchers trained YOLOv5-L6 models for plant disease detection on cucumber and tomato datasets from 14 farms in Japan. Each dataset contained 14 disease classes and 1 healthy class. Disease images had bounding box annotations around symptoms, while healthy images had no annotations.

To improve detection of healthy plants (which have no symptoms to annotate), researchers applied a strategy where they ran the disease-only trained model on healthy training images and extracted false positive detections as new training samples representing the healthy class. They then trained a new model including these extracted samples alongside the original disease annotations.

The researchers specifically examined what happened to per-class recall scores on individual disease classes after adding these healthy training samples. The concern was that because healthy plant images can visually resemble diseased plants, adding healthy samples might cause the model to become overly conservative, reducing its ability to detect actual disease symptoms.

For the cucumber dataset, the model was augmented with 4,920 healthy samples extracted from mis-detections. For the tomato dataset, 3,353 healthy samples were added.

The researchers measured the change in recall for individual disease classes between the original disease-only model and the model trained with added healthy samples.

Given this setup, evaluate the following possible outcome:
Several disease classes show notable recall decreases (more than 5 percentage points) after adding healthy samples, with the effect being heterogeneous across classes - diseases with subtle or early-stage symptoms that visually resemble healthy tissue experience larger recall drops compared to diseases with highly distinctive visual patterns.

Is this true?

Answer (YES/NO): YES